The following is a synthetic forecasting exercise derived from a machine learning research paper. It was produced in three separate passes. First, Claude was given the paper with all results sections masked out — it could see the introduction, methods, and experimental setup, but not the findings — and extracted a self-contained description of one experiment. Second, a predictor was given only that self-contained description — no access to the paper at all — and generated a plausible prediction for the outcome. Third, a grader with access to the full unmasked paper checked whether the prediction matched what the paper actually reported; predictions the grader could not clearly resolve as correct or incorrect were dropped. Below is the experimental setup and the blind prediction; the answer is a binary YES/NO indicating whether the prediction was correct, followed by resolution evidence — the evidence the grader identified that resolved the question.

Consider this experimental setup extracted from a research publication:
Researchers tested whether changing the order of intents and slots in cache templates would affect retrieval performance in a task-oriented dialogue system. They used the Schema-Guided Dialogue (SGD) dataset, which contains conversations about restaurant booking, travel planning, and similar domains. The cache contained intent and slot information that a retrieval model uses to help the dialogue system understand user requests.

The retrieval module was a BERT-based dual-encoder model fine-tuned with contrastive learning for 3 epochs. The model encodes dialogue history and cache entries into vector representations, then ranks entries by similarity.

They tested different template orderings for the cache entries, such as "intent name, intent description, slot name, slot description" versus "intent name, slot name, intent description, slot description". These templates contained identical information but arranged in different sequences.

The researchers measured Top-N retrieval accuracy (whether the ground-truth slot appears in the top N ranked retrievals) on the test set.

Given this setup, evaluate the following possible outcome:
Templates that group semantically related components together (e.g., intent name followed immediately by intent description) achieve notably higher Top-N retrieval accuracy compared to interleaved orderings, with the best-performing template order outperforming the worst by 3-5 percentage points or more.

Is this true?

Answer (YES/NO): NO